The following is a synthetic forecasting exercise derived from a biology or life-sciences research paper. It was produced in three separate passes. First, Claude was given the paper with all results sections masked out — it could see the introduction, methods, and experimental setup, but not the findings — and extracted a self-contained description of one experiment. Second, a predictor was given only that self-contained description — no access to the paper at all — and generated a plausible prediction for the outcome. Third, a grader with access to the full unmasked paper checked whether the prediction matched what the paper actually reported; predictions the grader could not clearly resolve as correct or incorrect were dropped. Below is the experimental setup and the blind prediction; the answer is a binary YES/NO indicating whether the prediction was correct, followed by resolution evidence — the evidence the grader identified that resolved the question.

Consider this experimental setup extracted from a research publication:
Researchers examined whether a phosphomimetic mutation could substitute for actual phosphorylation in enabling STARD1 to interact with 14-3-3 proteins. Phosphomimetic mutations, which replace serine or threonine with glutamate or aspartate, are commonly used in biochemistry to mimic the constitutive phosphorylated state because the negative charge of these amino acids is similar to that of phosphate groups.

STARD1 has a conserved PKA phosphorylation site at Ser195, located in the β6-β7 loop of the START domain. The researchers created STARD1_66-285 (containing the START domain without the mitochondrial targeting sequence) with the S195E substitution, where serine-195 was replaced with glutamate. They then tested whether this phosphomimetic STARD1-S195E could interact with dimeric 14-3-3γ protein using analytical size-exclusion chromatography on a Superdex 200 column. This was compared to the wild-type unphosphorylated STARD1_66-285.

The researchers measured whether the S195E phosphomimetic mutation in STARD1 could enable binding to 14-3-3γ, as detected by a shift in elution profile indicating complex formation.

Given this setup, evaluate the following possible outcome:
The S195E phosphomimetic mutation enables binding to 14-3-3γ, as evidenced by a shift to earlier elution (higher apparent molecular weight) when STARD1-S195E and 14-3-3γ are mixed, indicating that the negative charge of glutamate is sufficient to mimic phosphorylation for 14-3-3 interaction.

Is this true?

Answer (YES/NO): NO